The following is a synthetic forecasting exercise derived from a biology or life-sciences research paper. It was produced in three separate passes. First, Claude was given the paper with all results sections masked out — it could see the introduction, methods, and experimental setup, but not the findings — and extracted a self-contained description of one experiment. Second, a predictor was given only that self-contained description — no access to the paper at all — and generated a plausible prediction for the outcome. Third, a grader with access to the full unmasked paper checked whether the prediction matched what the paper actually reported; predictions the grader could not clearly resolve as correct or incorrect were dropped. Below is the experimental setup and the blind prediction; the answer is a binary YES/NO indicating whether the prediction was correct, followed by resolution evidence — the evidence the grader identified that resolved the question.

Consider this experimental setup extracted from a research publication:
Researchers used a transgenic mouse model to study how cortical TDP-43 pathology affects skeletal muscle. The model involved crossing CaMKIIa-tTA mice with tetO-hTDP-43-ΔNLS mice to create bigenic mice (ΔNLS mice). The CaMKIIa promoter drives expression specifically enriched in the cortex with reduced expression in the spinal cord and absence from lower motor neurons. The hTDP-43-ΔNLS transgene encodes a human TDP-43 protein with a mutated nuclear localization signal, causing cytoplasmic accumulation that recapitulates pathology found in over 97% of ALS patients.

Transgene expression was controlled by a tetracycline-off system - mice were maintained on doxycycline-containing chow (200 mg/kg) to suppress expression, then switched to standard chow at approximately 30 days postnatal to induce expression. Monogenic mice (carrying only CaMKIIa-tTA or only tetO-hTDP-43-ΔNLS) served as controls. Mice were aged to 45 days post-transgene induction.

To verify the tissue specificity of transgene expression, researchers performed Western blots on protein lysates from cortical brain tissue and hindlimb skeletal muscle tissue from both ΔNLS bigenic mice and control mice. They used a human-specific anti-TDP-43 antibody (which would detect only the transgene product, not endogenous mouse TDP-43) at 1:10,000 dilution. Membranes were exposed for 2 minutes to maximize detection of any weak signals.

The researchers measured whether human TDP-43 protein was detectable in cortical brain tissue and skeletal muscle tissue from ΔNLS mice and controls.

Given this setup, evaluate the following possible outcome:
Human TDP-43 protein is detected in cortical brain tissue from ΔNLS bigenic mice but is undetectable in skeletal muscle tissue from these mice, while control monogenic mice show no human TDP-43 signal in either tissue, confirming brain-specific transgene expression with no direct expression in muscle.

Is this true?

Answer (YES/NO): YES